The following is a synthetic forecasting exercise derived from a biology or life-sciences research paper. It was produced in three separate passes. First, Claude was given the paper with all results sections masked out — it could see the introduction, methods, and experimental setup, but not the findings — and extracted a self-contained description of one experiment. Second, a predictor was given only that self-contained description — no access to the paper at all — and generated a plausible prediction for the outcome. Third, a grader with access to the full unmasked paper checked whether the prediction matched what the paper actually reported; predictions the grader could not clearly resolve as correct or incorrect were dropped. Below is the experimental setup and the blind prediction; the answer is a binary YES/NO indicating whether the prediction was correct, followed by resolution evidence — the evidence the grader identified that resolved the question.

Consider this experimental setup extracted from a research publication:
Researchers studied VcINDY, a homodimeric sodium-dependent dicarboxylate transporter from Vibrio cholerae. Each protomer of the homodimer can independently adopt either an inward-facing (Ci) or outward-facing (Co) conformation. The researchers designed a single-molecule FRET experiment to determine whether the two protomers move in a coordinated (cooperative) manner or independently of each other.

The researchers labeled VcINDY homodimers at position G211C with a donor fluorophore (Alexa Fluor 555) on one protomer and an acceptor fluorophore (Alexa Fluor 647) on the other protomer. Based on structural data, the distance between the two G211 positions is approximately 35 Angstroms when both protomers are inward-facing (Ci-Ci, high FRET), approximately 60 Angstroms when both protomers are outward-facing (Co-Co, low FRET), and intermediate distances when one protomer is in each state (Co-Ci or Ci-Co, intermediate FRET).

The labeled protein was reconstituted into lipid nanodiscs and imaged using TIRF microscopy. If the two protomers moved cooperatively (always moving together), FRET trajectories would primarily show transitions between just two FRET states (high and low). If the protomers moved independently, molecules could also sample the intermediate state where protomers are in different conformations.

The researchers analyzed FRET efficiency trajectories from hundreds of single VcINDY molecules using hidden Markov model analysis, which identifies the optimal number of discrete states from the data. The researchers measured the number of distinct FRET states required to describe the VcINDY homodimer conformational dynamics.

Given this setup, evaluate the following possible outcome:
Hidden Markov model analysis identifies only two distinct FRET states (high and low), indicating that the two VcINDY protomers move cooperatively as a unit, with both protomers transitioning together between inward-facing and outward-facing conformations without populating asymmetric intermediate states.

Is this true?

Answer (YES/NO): NO